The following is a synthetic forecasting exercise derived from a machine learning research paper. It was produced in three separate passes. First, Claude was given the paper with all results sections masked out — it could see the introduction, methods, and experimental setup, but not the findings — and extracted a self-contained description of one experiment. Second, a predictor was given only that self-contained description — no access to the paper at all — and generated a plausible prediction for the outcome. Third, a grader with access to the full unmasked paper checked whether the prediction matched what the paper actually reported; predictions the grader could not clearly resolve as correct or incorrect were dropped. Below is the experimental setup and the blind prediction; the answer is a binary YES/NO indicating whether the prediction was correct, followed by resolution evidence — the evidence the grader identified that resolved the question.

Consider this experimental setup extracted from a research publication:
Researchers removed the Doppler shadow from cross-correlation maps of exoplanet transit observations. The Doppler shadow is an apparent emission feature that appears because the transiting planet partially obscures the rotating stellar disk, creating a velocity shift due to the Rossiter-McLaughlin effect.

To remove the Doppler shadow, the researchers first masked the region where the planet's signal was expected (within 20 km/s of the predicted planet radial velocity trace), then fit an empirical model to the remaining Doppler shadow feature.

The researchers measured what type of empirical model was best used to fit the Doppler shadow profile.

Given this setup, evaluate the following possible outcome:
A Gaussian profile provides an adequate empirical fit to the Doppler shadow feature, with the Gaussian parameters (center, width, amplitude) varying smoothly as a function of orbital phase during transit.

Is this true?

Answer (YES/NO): NO